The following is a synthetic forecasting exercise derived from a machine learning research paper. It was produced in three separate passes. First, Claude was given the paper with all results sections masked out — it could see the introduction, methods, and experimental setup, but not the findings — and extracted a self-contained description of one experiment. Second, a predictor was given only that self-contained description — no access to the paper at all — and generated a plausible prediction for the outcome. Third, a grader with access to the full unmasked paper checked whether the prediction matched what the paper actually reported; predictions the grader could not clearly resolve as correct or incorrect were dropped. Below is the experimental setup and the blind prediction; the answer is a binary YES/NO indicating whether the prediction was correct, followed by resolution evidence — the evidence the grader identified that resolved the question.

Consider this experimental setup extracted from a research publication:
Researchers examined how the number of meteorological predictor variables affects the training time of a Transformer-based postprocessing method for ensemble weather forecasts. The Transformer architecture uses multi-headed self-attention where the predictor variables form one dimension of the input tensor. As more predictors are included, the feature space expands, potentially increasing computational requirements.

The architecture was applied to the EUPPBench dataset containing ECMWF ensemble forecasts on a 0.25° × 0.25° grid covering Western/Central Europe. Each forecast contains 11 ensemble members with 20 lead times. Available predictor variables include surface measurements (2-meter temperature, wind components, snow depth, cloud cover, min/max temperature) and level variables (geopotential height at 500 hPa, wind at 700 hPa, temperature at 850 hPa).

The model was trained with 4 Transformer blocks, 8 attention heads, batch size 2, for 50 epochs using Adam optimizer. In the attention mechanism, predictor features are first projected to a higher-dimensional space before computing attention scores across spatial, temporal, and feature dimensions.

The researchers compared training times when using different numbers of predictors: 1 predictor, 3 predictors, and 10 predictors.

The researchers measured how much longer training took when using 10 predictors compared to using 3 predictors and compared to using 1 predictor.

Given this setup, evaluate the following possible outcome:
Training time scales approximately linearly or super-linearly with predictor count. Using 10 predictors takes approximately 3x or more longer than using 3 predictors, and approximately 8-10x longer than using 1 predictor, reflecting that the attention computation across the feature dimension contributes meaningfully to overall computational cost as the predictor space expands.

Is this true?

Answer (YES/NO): NO